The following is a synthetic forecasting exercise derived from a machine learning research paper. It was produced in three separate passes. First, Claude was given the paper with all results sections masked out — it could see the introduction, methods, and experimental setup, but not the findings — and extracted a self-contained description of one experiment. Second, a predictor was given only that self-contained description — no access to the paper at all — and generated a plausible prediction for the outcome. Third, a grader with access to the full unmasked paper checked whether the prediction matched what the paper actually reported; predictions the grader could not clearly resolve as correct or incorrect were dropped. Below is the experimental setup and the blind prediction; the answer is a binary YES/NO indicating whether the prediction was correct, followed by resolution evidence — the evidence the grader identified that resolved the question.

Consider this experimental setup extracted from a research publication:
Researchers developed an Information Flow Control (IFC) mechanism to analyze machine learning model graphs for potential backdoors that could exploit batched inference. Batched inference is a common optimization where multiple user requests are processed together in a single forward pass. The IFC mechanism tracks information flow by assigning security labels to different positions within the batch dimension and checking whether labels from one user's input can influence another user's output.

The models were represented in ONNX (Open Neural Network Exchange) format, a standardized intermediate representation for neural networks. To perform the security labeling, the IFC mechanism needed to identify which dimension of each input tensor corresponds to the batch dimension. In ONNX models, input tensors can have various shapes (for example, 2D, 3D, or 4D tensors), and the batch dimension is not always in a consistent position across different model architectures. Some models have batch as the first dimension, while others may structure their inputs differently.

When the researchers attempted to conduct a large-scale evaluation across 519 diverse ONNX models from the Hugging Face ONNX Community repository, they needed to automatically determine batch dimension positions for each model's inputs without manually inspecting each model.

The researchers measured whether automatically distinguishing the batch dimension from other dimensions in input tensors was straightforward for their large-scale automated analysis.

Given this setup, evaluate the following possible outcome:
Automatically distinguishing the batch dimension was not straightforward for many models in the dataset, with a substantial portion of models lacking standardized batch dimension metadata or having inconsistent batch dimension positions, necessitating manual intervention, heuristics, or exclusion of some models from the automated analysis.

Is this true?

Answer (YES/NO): YES